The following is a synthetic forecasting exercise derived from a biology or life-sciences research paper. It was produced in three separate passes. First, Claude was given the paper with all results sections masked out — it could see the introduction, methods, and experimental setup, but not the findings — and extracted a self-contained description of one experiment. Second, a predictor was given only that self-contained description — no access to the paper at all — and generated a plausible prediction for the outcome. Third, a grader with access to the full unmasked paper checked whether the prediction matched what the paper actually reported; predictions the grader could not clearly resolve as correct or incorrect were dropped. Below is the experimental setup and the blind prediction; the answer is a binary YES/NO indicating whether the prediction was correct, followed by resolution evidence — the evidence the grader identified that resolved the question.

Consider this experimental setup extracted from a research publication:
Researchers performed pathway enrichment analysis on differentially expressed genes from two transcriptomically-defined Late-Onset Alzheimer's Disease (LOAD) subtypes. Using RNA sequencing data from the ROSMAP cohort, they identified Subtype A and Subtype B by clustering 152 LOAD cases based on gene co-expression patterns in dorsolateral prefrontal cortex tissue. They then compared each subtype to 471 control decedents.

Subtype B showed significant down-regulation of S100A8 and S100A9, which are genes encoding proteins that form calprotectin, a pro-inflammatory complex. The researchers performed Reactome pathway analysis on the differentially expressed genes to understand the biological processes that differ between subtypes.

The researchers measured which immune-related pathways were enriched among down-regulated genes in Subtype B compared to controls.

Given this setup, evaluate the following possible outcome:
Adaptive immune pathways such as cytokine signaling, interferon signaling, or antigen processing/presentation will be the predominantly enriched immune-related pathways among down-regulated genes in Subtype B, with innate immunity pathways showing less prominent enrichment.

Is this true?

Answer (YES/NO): NO